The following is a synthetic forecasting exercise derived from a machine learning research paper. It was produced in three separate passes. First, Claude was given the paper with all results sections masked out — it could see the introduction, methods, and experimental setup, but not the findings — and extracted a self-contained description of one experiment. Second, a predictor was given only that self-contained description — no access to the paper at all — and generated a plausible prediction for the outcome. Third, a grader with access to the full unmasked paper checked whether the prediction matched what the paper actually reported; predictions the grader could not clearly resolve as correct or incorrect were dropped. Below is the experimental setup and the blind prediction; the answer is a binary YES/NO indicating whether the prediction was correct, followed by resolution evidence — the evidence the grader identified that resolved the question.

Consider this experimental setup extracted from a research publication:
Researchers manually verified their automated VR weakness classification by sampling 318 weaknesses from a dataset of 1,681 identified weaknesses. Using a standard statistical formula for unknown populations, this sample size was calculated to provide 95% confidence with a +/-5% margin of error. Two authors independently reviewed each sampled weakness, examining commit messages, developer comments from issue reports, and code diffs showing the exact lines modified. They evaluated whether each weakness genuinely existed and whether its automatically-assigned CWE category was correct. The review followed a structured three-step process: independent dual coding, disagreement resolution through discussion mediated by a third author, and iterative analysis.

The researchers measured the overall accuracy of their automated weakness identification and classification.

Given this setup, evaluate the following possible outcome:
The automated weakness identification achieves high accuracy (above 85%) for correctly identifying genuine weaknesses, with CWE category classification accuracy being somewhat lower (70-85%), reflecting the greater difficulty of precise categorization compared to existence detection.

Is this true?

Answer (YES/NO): NO